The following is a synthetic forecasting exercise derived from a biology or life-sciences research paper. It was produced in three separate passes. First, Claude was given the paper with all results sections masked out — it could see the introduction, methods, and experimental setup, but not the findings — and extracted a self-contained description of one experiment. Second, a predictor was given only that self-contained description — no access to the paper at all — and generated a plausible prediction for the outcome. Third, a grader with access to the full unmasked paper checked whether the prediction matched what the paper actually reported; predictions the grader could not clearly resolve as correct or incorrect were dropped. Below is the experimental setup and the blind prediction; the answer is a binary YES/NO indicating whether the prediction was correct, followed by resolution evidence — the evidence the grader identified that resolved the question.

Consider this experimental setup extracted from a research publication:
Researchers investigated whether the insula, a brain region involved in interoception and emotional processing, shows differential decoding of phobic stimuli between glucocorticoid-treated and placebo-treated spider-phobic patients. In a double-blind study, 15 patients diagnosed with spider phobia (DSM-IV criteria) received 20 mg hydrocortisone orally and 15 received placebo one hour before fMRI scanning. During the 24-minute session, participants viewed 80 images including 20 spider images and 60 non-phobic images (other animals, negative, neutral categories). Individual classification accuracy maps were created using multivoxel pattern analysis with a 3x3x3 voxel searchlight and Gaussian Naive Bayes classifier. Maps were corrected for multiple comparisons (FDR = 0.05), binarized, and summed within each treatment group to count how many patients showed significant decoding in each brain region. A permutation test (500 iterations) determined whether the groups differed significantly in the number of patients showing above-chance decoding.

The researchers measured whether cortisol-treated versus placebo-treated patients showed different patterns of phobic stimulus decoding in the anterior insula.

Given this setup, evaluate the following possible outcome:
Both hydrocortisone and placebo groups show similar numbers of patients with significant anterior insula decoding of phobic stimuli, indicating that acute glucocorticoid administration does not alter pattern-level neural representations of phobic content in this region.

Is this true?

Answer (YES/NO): NO